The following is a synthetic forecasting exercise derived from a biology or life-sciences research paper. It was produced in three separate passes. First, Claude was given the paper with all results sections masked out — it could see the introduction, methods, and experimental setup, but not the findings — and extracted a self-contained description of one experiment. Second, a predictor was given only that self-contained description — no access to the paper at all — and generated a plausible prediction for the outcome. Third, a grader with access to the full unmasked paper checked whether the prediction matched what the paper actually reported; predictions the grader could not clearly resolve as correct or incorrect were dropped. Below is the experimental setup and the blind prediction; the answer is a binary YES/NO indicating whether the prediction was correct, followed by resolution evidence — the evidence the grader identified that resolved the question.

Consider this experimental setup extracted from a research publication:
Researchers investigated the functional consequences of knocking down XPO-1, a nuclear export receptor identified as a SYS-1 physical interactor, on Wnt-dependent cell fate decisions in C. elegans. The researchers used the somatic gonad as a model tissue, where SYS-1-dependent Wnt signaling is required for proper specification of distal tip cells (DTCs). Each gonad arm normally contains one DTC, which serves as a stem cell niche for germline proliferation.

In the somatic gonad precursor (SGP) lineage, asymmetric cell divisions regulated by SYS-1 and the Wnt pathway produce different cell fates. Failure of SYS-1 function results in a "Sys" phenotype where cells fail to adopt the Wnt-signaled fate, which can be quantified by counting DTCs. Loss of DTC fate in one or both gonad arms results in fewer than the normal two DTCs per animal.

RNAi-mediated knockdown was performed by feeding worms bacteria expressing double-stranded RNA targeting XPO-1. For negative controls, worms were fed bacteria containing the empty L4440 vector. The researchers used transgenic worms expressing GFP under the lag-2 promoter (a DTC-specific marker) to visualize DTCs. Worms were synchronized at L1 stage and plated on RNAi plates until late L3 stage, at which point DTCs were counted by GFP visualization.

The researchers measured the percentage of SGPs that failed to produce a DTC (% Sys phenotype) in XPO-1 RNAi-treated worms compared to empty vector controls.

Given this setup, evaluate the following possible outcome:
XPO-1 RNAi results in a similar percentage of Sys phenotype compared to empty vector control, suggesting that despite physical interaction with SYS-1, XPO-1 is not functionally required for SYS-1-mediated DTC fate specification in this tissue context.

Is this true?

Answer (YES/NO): NO